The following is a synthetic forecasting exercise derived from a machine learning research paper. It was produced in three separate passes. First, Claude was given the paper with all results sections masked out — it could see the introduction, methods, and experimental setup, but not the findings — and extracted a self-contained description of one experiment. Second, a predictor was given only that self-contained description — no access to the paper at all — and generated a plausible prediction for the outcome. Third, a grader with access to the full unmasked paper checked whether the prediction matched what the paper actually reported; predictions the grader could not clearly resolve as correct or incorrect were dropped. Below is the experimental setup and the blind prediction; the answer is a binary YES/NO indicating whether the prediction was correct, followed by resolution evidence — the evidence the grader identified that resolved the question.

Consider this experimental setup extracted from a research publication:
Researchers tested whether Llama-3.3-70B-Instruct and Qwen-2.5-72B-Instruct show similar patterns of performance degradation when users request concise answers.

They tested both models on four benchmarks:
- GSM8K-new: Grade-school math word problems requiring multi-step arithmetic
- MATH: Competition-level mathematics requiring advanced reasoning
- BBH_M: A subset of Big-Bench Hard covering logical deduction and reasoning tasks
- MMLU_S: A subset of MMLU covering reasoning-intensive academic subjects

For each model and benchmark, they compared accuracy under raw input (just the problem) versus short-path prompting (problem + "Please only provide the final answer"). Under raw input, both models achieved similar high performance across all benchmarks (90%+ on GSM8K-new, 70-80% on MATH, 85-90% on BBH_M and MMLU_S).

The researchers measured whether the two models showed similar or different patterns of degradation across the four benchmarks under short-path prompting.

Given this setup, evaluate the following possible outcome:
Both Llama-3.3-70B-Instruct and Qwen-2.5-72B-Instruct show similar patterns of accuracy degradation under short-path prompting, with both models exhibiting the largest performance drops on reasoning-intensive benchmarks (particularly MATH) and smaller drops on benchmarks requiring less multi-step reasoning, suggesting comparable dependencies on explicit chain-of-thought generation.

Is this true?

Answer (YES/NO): NO